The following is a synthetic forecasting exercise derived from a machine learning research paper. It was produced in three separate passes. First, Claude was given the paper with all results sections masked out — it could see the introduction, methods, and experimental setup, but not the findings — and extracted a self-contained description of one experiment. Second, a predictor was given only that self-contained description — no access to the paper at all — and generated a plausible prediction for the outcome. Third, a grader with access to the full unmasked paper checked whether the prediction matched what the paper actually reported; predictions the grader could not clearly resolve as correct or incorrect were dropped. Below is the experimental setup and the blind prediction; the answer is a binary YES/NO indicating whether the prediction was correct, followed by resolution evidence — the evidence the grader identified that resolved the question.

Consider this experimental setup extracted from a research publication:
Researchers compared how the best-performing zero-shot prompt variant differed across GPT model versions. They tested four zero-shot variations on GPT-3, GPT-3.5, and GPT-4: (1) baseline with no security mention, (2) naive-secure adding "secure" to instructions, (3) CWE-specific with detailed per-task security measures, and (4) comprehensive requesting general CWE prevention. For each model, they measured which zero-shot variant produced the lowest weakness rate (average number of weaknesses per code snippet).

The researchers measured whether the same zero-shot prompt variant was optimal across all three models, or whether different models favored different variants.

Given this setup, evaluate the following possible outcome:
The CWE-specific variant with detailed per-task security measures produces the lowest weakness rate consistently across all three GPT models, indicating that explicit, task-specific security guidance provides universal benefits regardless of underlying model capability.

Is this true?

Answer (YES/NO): NO